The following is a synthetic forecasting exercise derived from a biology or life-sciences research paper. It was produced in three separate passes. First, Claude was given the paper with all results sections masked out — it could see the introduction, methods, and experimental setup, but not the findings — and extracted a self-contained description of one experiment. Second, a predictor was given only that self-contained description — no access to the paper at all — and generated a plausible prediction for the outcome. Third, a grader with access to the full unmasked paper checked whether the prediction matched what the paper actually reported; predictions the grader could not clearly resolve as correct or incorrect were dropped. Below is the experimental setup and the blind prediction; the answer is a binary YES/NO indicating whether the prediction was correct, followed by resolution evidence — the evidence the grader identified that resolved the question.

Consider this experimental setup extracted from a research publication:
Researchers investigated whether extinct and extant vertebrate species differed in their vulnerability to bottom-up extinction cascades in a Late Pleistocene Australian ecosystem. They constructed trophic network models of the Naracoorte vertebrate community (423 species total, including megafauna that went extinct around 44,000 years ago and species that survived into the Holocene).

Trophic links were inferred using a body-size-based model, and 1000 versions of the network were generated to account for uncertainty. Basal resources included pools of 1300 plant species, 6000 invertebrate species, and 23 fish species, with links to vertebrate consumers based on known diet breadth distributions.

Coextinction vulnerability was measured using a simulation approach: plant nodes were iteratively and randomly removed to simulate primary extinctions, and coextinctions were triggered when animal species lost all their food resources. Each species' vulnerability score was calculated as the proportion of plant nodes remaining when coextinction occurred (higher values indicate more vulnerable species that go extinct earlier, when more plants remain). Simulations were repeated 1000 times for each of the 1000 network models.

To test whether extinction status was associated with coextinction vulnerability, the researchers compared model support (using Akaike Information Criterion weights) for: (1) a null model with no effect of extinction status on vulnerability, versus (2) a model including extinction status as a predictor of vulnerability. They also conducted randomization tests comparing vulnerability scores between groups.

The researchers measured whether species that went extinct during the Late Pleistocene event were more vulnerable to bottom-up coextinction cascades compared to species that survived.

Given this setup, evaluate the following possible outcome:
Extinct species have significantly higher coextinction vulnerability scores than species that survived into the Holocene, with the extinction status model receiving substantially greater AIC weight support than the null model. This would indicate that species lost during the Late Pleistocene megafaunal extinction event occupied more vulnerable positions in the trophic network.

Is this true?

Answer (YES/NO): YES